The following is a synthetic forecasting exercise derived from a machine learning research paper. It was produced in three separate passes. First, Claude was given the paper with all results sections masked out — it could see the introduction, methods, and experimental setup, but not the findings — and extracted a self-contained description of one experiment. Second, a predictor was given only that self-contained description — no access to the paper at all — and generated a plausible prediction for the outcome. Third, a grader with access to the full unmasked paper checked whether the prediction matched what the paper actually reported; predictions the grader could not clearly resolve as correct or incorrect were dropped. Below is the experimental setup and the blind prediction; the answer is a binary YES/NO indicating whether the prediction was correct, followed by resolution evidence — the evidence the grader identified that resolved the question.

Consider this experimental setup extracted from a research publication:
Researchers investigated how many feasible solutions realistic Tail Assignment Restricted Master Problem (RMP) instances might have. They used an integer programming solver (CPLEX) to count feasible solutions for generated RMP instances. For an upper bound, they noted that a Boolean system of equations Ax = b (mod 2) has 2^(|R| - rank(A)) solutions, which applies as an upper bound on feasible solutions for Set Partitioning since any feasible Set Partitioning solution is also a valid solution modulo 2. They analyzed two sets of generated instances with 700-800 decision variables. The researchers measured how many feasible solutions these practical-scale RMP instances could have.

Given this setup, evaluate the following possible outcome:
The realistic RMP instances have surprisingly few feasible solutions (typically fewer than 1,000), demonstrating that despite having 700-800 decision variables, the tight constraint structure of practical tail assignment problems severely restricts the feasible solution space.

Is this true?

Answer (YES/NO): NO